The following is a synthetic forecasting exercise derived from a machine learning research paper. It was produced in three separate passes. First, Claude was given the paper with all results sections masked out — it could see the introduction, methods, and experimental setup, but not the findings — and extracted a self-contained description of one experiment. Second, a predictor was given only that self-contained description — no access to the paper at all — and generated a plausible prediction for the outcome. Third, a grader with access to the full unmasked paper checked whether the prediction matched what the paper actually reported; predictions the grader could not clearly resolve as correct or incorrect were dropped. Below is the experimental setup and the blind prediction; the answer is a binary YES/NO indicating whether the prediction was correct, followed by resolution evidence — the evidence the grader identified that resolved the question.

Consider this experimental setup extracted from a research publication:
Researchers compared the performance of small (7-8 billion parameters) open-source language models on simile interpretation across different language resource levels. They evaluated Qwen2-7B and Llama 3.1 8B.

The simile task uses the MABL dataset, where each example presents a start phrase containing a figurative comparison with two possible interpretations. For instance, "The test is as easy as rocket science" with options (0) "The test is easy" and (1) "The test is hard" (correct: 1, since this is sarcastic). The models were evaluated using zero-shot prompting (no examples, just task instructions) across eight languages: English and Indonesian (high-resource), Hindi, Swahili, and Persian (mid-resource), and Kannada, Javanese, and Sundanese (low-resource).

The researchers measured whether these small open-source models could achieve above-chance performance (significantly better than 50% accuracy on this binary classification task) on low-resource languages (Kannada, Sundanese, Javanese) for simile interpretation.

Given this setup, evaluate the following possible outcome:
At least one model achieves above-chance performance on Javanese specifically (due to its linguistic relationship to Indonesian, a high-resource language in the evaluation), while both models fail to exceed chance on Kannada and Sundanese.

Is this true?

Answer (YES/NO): NO